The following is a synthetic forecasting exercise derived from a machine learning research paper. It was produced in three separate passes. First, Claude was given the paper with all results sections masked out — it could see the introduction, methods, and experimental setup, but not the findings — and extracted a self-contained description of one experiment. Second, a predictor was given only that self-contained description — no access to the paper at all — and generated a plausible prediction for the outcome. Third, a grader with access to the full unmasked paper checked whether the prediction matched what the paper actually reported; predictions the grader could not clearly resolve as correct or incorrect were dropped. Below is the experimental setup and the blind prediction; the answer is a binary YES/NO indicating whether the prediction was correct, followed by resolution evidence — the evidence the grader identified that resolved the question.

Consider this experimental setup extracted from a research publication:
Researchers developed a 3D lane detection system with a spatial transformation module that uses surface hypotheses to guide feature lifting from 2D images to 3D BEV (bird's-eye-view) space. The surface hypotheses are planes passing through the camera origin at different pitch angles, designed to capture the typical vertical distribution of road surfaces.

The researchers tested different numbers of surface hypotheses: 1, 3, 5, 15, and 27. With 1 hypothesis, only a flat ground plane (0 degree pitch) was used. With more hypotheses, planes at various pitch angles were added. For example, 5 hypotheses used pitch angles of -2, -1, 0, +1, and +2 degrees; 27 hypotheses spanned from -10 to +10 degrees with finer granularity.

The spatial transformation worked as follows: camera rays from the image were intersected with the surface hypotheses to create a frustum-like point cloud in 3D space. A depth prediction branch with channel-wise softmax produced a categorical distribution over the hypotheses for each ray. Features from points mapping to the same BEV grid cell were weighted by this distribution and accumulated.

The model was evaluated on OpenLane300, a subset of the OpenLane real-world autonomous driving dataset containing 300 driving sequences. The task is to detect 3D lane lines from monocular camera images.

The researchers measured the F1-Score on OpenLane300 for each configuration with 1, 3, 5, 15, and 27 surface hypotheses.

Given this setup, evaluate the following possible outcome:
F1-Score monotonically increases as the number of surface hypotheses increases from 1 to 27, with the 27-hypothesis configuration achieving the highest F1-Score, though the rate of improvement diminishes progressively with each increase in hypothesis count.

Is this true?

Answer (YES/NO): NO